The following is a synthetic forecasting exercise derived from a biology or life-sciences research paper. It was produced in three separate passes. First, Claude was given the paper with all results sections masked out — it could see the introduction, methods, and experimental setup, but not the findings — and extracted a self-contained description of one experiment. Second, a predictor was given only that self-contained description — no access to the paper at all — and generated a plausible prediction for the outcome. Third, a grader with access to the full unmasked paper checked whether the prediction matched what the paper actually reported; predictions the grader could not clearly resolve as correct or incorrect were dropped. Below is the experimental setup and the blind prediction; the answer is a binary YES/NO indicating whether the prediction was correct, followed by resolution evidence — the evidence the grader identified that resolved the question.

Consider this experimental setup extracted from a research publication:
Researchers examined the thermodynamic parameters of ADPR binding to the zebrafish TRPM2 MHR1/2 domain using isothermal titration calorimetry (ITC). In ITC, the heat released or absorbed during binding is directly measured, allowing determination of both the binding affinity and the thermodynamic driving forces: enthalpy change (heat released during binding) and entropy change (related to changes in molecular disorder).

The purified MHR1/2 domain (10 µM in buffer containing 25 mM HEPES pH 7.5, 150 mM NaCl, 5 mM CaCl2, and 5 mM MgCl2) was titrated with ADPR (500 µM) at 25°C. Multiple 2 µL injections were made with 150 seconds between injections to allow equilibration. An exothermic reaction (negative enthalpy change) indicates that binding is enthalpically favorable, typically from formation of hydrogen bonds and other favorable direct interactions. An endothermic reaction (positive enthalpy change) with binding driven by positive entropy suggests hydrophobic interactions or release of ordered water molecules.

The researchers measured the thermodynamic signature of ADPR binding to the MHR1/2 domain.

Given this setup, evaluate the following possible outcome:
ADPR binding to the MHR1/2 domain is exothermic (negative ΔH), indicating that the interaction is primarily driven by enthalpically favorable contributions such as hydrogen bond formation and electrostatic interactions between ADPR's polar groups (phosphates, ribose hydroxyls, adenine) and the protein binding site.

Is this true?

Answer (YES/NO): NO